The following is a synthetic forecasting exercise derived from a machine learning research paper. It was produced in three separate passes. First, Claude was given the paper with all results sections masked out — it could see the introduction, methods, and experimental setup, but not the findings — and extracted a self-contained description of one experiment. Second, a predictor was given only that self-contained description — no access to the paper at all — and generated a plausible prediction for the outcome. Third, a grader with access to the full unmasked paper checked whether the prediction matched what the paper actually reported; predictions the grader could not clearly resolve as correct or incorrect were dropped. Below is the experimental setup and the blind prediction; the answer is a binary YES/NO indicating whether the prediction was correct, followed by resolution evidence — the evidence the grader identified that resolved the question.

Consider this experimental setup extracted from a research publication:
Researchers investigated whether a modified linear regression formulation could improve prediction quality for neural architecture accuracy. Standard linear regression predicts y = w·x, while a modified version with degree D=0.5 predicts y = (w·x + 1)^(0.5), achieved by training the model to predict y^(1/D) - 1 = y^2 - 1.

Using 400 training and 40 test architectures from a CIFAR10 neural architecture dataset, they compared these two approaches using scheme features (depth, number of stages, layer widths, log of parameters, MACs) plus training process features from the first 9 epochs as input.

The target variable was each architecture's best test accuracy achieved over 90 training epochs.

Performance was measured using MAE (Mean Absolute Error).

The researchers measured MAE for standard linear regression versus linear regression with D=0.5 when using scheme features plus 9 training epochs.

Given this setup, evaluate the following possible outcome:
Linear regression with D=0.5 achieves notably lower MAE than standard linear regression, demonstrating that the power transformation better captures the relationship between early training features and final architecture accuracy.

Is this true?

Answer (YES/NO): NO